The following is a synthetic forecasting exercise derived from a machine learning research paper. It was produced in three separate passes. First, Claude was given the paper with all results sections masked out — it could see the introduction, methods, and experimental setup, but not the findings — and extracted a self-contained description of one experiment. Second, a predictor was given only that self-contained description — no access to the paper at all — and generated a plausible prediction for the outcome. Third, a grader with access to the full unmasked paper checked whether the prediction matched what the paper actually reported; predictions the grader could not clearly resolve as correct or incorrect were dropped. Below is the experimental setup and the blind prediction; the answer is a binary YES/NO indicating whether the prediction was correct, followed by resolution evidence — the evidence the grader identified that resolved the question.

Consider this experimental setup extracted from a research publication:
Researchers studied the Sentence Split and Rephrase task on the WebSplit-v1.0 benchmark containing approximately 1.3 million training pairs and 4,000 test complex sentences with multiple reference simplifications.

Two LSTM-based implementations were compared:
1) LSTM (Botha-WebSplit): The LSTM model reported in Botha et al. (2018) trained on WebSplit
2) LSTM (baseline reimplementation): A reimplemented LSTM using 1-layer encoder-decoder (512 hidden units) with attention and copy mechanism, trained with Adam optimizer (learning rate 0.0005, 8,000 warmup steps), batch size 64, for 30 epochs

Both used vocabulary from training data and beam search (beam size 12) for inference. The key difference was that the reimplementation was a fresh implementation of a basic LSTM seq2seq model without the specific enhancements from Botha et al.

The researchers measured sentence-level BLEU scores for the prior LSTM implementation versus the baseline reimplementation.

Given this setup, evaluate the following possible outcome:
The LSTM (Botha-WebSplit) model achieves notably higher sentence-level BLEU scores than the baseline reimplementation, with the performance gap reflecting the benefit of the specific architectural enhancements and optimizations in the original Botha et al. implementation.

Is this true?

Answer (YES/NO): NO